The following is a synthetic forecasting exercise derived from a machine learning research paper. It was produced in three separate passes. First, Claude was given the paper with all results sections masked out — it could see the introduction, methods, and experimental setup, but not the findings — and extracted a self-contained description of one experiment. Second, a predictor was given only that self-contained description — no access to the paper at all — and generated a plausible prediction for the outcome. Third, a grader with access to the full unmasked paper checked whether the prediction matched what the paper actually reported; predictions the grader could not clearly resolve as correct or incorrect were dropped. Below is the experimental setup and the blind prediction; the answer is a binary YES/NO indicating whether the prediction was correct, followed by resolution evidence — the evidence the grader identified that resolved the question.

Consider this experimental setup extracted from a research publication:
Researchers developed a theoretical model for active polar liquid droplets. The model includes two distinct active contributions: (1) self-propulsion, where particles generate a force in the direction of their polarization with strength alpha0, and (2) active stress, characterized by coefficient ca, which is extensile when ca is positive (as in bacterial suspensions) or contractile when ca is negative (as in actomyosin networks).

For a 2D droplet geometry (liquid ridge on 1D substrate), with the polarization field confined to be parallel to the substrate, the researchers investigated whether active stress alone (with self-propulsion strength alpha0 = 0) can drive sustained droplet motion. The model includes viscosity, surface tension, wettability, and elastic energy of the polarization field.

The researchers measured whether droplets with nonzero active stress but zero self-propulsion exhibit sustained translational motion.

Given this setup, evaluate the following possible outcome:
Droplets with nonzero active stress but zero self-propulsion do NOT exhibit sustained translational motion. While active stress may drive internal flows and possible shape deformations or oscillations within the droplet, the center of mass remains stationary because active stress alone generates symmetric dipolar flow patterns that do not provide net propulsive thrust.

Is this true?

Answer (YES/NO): YES